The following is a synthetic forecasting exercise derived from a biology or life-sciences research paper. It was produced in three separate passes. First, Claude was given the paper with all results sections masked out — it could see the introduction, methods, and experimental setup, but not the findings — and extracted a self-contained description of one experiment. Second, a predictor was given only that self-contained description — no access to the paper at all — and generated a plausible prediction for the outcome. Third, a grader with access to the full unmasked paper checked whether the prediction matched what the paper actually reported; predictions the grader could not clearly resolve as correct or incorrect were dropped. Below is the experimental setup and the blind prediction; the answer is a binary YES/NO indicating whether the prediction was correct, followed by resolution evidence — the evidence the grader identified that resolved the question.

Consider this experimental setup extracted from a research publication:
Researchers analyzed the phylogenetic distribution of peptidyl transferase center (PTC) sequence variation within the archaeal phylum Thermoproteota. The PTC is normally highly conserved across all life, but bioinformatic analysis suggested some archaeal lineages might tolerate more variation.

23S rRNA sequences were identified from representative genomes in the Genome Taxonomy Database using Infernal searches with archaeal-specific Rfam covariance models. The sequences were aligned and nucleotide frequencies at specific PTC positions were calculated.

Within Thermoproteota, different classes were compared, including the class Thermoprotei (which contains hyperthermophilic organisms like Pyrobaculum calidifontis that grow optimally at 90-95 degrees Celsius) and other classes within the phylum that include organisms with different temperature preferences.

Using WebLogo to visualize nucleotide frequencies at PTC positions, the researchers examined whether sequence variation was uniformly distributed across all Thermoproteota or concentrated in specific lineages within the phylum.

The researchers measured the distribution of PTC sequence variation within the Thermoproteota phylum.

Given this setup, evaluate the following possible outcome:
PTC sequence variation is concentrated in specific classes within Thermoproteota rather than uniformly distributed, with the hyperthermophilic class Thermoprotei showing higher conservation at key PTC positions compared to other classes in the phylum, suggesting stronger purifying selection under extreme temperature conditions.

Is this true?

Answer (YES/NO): NO